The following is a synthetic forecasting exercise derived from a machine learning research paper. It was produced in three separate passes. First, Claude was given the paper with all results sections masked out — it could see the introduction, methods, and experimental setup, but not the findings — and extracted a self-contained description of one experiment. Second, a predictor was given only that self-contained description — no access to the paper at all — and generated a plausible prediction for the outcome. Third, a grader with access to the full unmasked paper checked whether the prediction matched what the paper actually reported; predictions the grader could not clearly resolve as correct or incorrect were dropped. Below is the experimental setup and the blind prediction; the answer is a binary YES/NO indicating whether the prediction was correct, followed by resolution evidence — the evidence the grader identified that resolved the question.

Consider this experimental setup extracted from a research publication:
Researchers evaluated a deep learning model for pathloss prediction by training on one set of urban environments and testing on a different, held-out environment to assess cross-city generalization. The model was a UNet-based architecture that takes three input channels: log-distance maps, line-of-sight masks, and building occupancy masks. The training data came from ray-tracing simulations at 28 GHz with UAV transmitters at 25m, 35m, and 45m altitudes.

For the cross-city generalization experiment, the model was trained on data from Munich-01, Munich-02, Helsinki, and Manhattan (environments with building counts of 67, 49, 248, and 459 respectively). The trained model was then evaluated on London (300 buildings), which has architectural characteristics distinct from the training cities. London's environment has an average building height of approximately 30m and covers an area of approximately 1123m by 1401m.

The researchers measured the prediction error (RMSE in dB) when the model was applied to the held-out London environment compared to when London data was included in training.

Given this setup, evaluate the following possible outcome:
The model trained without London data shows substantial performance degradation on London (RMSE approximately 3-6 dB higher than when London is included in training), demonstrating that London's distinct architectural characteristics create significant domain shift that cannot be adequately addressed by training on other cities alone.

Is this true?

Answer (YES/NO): NO